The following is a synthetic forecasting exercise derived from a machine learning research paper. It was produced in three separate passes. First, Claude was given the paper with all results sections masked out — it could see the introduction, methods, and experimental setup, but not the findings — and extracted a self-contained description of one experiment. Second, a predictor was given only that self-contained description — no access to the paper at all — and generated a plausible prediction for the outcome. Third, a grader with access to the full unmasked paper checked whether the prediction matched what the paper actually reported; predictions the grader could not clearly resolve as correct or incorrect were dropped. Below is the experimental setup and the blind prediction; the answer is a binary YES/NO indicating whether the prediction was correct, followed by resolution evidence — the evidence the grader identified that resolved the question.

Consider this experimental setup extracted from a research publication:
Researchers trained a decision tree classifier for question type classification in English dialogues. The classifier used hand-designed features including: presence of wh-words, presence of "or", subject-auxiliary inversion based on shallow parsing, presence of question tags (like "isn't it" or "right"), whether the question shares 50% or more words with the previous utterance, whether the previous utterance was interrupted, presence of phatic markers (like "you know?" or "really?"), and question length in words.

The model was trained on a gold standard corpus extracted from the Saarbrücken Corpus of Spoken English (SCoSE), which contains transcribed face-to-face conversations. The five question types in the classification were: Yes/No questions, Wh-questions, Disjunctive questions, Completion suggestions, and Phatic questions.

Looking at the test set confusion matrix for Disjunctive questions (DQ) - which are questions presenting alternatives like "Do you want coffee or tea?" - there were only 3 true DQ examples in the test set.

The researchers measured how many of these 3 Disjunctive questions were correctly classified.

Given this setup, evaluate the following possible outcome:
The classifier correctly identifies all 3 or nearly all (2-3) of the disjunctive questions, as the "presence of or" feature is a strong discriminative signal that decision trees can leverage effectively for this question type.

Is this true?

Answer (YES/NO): YES